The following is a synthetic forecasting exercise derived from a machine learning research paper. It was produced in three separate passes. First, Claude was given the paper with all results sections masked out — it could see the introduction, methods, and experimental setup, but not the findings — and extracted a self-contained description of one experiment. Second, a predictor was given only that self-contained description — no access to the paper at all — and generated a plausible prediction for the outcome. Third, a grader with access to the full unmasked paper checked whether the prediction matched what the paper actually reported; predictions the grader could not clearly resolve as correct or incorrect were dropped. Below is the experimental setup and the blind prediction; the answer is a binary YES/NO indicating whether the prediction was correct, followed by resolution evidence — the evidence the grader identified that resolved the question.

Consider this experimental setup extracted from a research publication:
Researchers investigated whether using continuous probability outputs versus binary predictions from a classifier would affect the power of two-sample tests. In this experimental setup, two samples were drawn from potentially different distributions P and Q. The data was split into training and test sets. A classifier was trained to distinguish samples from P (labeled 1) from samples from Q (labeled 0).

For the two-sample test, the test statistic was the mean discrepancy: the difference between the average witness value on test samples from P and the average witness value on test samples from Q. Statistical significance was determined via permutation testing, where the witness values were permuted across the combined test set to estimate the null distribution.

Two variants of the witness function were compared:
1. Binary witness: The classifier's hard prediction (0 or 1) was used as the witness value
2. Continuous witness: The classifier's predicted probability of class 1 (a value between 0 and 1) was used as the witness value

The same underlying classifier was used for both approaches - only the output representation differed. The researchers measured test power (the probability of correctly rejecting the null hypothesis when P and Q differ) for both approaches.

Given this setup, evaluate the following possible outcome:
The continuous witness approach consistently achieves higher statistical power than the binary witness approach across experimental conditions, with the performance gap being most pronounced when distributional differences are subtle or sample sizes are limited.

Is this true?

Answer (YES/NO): YES